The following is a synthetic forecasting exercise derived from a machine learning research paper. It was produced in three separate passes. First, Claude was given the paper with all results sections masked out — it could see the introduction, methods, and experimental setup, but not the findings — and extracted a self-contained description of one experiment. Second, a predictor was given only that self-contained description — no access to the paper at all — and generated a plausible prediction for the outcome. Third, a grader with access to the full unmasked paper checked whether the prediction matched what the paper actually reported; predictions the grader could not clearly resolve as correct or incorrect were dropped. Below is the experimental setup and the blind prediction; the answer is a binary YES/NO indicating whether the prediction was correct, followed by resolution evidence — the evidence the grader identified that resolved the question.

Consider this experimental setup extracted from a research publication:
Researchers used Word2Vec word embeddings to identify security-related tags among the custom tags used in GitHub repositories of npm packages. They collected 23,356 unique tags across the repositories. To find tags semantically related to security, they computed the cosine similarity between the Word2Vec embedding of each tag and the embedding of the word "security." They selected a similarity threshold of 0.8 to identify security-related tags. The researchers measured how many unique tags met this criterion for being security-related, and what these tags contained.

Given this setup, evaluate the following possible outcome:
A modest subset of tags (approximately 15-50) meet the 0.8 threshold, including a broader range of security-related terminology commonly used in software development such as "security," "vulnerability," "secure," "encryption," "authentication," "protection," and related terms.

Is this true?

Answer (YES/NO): NO